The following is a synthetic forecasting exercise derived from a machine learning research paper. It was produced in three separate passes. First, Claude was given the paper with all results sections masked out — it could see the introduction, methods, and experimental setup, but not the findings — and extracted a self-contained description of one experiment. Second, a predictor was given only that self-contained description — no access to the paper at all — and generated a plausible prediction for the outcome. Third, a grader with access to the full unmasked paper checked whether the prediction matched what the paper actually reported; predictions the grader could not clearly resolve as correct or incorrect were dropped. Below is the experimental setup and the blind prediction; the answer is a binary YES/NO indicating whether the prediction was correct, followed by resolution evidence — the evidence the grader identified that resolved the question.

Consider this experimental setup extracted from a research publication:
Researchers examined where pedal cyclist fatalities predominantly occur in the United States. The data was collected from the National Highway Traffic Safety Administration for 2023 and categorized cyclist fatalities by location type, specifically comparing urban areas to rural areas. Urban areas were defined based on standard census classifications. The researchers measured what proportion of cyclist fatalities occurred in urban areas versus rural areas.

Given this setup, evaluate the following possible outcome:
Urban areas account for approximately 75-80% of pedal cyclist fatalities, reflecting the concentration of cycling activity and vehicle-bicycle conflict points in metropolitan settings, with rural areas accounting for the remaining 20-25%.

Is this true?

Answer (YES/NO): NO